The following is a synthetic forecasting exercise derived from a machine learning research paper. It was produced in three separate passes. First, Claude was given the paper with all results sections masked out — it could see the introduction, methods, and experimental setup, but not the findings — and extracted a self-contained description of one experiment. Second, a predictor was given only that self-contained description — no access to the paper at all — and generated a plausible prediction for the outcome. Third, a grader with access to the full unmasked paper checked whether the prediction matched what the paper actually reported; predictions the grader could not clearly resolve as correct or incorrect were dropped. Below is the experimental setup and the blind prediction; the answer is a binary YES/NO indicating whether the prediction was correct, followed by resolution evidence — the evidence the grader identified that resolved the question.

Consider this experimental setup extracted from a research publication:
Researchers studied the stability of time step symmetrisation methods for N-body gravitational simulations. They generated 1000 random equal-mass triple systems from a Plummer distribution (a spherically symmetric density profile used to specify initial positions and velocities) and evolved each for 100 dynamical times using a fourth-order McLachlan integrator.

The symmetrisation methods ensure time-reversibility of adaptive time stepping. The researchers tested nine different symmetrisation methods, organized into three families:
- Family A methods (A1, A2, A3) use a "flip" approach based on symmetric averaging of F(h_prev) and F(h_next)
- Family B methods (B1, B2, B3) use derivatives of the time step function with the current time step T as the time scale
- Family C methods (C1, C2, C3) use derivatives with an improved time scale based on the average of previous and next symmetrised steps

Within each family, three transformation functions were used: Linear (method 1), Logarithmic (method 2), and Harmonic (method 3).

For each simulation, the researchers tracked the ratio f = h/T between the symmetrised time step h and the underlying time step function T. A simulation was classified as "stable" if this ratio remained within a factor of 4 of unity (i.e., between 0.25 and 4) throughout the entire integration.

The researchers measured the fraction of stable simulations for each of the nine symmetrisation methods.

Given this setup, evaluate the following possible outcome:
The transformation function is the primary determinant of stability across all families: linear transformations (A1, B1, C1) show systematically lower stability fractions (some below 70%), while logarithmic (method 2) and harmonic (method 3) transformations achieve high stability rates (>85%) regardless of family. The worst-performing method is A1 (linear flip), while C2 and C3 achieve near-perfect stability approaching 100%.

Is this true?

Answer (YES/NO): NO